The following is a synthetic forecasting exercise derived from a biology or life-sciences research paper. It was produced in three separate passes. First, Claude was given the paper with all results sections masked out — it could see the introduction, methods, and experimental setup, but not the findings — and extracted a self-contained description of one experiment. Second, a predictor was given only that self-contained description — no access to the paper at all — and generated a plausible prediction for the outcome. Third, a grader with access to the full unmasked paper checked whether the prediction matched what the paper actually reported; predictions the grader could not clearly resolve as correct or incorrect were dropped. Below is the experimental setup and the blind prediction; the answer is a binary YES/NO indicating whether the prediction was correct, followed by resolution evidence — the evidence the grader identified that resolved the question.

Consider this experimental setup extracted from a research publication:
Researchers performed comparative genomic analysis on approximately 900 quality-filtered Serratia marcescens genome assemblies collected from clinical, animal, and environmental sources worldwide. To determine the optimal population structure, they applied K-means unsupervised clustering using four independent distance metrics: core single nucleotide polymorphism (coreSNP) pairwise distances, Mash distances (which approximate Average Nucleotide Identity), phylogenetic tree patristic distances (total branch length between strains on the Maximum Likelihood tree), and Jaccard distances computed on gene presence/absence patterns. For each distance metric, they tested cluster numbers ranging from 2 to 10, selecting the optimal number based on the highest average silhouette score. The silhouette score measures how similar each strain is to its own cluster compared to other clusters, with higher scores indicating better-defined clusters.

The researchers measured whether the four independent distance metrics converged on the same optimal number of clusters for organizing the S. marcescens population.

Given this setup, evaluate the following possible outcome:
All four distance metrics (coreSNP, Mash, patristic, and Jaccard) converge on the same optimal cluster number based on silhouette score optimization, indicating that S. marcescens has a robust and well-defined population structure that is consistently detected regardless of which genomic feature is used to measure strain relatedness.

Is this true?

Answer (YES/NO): NO